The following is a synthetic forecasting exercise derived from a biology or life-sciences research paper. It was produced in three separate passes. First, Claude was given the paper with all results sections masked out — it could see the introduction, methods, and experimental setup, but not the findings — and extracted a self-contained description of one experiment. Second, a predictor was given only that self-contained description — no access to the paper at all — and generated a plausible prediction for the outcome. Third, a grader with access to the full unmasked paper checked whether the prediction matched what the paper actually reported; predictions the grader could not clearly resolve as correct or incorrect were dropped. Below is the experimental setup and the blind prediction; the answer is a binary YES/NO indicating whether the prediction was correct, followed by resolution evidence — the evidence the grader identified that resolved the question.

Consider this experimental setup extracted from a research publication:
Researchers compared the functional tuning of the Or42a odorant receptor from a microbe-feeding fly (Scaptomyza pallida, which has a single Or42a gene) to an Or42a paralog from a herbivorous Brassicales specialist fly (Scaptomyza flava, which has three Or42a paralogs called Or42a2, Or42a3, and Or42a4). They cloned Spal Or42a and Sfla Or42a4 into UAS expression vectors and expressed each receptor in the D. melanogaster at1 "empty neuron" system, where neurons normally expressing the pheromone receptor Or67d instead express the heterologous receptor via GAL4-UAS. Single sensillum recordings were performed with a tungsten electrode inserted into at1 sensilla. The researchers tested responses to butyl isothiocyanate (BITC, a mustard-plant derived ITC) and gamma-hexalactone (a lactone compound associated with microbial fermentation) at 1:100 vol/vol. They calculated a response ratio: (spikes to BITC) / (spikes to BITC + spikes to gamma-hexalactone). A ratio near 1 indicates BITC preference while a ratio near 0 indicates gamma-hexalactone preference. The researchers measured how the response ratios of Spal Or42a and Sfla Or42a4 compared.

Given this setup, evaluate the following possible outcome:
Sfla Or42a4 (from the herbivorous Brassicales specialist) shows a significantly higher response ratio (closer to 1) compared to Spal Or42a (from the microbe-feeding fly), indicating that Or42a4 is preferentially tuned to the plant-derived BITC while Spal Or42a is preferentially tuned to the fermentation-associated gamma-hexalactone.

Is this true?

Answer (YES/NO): YES